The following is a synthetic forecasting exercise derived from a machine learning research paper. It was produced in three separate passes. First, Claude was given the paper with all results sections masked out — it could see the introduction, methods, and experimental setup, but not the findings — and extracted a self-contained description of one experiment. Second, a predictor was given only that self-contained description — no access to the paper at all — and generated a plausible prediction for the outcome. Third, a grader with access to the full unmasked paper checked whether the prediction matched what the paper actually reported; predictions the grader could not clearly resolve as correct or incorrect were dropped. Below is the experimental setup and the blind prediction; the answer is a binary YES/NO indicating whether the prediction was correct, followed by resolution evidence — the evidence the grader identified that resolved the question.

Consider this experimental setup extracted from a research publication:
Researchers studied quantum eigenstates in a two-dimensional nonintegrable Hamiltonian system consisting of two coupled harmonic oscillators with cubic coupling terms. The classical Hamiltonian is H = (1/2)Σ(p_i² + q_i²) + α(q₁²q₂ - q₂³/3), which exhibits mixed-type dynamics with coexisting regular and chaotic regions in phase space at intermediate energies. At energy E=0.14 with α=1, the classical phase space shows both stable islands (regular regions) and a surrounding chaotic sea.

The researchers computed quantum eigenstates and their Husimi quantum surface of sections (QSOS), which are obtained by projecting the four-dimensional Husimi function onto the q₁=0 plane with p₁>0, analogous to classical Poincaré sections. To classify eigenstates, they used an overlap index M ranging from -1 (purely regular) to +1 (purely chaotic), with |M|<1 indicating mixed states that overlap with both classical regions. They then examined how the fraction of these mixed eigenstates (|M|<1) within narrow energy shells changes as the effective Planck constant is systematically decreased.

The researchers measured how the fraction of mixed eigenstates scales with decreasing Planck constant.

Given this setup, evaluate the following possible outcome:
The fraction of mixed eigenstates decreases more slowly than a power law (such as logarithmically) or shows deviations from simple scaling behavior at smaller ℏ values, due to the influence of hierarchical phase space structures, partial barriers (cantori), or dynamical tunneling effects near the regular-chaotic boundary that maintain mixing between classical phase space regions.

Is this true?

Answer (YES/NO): NO